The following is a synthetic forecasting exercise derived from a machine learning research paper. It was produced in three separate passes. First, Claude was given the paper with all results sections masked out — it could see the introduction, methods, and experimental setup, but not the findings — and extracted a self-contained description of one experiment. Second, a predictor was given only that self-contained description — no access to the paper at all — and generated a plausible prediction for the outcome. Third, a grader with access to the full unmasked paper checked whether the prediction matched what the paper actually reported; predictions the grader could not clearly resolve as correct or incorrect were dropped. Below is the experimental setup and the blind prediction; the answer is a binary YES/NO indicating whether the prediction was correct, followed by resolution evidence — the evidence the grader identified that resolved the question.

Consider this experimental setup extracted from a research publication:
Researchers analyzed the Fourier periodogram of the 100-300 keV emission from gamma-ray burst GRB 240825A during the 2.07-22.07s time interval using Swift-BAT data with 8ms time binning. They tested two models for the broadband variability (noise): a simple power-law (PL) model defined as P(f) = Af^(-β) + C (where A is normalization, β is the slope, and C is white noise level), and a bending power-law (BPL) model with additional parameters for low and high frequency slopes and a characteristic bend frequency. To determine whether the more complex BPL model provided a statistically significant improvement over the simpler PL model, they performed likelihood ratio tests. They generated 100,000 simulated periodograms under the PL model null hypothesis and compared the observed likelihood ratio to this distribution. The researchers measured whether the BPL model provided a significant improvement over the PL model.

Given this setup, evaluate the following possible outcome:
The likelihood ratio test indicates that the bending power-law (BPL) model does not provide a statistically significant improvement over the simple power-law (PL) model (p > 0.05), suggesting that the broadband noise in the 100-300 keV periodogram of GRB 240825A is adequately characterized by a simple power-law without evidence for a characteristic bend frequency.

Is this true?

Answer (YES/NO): YES